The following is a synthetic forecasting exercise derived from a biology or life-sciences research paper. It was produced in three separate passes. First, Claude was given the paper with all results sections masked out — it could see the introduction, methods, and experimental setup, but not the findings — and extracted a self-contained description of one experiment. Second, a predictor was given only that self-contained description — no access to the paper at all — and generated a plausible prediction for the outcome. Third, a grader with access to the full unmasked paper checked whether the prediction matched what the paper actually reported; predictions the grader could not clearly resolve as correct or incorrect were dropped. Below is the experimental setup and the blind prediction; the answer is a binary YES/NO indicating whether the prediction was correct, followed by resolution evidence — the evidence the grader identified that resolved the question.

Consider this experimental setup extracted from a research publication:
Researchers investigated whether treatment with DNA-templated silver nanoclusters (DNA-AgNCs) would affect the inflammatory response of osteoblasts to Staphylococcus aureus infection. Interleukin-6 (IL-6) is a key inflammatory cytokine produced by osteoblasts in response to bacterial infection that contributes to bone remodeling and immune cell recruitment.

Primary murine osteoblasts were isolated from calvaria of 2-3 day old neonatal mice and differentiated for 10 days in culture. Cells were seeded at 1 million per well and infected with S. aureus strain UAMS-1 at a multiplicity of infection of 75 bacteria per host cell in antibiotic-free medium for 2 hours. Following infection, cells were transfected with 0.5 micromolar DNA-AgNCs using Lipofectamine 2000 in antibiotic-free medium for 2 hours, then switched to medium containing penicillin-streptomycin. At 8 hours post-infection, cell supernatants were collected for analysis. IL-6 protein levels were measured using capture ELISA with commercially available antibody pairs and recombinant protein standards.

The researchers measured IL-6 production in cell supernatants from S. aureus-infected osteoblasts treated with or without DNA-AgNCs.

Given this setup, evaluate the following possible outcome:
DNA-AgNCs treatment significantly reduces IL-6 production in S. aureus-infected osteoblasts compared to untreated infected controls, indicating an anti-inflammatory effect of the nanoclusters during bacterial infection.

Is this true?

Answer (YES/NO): NO